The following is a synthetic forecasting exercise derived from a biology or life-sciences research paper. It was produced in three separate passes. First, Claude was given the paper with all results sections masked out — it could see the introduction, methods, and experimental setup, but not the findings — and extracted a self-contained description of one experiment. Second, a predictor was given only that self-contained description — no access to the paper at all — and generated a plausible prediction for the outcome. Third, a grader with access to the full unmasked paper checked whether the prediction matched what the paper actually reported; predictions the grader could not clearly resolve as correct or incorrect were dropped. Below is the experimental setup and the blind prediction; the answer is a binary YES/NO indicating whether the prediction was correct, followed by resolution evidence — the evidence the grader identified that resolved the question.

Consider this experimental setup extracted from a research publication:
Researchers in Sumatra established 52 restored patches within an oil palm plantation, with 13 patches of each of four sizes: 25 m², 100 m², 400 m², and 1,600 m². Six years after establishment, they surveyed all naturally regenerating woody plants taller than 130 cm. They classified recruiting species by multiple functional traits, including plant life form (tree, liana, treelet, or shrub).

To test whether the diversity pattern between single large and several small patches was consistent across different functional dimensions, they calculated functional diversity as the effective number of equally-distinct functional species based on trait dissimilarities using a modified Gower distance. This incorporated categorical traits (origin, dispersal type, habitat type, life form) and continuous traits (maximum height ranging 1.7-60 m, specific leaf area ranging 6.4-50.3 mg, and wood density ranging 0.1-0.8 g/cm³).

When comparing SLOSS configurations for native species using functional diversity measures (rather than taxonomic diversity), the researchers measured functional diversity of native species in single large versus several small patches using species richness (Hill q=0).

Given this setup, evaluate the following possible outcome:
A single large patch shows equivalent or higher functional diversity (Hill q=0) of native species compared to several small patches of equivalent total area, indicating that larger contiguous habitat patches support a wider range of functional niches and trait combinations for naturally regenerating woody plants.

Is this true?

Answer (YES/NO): NO